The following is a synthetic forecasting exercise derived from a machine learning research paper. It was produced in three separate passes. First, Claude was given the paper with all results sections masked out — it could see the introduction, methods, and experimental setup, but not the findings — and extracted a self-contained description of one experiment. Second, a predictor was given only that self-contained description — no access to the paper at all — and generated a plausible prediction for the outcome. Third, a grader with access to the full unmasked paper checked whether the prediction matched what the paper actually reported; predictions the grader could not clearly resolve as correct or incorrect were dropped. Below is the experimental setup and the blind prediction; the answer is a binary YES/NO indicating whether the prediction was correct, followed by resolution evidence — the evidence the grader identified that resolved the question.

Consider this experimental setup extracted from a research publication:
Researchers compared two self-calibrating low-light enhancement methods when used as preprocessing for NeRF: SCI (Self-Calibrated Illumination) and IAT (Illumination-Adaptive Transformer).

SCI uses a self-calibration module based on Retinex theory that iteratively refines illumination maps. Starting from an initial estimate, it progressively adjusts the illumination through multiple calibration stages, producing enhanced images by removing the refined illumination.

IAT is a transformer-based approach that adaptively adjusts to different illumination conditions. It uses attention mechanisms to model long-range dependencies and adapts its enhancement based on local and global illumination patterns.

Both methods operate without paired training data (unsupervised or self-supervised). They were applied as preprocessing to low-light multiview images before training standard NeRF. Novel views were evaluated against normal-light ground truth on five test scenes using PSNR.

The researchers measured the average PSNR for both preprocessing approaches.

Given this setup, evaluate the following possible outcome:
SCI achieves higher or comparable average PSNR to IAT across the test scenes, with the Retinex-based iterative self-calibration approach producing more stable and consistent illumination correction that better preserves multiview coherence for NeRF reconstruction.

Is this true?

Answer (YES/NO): NO